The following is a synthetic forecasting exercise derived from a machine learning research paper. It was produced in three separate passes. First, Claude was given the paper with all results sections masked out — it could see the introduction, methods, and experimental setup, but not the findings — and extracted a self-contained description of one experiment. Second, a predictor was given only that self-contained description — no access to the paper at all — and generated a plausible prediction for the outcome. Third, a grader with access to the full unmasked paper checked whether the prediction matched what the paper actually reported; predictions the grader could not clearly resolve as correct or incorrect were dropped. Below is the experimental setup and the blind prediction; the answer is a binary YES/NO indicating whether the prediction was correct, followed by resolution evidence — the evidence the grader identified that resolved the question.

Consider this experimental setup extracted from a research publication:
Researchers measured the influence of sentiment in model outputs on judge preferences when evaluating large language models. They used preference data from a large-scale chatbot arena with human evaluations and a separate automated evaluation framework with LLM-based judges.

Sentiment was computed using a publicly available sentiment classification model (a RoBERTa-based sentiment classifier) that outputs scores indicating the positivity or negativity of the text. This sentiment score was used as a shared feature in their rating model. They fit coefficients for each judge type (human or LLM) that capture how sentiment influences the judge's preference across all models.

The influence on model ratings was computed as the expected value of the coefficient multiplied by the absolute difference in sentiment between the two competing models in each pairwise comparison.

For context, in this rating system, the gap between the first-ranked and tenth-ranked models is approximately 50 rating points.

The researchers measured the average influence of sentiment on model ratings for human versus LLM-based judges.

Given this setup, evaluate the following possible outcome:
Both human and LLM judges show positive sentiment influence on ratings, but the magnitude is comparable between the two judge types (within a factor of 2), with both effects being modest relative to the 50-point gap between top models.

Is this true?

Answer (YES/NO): NO